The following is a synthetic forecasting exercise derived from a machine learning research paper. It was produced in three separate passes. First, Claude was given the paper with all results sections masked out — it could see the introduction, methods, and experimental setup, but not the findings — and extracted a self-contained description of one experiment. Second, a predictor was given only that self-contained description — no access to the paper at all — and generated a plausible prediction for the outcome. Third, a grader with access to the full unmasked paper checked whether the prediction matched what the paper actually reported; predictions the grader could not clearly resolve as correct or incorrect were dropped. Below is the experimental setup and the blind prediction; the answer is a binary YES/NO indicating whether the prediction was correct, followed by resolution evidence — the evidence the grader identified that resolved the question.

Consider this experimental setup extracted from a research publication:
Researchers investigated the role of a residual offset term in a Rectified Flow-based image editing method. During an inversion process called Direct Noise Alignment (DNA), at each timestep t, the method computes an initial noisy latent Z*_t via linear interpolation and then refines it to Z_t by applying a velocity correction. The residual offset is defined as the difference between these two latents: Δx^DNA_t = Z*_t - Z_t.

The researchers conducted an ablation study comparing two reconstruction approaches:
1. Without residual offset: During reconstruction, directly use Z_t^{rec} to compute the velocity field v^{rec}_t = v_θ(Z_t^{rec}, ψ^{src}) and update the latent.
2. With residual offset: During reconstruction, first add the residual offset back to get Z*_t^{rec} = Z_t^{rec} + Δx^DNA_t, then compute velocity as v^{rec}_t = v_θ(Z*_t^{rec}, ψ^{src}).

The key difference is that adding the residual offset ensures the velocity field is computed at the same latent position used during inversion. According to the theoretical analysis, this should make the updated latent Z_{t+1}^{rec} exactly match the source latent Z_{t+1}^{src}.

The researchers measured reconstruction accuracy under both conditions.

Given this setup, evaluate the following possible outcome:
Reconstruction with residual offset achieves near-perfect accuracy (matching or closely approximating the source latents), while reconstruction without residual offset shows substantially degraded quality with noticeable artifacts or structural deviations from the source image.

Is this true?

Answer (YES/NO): NO